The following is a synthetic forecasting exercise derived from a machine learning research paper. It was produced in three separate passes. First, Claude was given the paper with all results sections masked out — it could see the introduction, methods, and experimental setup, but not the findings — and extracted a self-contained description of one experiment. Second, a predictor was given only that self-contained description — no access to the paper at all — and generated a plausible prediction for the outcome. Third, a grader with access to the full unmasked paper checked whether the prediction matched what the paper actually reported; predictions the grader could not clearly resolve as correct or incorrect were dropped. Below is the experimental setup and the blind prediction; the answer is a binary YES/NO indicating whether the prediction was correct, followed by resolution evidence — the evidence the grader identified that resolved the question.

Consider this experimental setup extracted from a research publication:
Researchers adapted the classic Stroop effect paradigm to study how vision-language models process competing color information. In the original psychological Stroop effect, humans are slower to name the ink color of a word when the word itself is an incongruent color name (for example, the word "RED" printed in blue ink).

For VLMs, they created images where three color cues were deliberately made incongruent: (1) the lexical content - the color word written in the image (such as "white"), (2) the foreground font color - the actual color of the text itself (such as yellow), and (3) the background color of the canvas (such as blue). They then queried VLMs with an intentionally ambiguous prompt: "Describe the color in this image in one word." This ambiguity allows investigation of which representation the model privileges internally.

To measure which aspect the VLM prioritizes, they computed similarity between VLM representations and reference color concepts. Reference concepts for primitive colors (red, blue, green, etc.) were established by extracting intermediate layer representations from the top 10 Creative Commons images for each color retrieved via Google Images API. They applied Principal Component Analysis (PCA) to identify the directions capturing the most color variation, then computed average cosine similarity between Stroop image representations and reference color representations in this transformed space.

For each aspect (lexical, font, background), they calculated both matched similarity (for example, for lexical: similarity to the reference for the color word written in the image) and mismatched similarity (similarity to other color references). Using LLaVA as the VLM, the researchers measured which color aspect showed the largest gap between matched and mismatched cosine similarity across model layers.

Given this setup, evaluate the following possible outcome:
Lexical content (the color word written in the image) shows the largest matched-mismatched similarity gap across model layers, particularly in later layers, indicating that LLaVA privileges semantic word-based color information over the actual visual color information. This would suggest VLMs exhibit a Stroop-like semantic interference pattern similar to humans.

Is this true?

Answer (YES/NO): NO